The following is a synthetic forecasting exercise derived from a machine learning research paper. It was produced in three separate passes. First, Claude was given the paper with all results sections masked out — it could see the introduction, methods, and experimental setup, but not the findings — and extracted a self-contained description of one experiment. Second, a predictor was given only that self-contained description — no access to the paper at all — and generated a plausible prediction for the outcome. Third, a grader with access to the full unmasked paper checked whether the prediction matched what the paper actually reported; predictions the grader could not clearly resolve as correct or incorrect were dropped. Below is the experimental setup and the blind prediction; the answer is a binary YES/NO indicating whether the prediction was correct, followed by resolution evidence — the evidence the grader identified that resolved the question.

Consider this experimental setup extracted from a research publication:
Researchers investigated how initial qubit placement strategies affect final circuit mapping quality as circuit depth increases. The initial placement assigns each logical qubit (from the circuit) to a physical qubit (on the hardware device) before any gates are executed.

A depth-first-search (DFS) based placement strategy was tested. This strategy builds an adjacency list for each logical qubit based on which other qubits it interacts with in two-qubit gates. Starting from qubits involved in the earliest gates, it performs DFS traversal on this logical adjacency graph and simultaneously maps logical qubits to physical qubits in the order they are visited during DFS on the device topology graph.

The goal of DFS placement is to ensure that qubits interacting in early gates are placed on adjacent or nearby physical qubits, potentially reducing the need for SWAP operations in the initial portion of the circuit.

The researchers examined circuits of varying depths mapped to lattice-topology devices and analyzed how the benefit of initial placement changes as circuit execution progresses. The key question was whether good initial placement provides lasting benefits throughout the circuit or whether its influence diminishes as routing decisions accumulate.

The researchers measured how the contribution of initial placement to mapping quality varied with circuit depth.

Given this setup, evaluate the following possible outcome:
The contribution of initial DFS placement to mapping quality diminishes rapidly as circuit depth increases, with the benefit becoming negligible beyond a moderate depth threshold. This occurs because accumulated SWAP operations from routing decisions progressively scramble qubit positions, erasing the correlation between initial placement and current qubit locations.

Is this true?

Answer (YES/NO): YES